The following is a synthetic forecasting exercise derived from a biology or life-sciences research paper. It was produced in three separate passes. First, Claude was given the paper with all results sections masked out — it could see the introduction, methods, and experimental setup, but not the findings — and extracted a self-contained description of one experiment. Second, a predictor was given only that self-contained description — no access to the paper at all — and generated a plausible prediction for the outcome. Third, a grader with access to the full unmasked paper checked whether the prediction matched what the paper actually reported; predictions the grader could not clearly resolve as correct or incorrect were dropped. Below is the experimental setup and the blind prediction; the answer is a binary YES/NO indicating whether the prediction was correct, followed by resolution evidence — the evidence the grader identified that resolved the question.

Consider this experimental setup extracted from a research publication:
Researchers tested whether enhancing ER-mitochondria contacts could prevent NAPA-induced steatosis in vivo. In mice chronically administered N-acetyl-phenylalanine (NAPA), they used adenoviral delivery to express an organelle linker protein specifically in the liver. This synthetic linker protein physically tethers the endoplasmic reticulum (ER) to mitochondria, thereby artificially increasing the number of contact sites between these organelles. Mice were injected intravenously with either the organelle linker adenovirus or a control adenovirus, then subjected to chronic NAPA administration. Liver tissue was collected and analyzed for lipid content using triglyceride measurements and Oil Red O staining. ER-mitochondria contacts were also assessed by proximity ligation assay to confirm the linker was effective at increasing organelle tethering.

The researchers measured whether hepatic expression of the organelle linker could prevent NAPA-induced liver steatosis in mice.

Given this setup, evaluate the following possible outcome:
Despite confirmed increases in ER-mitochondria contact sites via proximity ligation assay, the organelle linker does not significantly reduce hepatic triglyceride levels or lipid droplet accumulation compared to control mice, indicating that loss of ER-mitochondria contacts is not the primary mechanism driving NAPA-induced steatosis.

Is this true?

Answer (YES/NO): NO